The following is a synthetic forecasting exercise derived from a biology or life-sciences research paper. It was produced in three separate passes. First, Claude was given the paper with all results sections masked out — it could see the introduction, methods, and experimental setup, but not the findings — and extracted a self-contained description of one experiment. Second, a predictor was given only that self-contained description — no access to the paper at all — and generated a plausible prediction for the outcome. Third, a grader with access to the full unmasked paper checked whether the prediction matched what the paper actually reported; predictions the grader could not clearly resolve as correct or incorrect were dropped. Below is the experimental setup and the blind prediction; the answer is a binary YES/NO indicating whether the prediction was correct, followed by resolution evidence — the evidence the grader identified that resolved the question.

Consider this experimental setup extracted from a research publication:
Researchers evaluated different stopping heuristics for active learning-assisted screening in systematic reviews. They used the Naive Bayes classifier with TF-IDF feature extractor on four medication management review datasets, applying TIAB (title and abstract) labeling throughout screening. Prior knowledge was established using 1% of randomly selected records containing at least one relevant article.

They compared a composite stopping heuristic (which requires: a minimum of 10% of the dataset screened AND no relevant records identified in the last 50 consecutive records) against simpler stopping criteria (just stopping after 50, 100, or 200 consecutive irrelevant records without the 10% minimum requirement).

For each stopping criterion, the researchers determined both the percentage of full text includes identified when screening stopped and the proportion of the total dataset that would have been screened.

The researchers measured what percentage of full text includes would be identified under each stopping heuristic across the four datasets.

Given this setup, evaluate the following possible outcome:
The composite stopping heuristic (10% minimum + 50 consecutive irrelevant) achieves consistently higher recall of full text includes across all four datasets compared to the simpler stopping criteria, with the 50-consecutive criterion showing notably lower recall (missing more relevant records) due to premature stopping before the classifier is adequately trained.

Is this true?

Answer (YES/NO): NO